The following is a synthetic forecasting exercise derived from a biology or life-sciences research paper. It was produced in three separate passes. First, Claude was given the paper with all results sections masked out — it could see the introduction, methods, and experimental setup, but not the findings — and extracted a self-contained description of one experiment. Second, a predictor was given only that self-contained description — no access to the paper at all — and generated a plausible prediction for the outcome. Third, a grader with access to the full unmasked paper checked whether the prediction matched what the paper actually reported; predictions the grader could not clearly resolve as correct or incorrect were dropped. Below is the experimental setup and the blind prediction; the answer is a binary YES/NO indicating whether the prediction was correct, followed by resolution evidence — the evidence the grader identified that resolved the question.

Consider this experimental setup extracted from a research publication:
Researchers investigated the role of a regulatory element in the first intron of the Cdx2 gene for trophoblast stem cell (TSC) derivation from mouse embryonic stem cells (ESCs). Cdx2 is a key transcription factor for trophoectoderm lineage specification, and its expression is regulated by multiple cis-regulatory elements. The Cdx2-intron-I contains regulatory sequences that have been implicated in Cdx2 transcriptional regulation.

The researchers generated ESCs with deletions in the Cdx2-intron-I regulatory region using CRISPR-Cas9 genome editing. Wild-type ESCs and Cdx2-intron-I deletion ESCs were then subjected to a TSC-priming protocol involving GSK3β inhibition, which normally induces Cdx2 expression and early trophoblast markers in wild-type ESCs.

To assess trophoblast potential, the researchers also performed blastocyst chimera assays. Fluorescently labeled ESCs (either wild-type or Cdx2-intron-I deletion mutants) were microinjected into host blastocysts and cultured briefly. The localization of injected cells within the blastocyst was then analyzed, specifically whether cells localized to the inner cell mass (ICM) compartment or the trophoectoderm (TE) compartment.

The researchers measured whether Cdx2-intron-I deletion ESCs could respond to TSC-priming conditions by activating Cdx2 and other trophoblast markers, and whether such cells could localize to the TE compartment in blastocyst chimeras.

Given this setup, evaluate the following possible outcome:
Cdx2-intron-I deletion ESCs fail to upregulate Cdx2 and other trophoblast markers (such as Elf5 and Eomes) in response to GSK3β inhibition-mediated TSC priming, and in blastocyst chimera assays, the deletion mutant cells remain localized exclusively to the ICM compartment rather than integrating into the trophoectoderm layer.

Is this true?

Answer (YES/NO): YES